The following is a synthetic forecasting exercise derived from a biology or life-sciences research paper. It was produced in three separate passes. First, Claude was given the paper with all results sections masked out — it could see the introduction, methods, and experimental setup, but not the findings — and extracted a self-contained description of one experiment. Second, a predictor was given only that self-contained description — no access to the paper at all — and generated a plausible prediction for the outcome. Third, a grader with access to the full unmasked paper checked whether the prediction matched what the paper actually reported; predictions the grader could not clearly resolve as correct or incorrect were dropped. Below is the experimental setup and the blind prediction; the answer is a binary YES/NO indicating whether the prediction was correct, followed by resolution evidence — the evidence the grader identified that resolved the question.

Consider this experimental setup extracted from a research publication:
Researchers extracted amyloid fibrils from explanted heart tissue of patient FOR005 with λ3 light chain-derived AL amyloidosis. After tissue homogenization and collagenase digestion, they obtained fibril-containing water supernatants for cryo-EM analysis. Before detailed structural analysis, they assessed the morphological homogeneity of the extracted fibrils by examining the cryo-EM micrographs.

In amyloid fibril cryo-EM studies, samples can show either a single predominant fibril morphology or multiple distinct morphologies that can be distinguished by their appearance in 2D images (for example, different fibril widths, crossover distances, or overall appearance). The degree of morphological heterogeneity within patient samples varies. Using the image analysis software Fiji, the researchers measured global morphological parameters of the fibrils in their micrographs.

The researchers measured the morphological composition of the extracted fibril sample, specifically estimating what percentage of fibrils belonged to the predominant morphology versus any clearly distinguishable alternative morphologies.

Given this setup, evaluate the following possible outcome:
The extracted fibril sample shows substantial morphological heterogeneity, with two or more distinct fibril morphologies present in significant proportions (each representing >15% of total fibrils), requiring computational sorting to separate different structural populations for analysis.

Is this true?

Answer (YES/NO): NO